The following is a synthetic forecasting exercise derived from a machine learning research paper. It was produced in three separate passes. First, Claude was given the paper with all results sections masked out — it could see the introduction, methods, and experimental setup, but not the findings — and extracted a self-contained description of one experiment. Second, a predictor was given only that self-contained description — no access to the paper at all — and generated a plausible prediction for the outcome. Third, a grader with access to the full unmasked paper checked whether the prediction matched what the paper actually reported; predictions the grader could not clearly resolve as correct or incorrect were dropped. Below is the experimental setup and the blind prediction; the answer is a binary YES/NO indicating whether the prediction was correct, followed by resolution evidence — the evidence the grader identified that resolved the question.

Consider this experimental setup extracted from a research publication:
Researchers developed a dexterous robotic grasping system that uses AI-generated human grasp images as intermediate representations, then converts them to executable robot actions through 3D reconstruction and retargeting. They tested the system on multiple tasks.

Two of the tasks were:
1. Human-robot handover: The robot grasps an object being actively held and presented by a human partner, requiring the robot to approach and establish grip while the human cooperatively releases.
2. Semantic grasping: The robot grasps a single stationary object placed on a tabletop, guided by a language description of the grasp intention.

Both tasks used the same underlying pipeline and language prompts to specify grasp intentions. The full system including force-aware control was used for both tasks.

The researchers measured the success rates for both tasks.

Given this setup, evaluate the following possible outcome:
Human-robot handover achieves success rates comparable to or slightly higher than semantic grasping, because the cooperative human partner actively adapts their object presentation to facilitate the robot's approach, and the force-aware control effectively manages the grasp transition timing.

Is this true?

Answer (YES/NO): NO